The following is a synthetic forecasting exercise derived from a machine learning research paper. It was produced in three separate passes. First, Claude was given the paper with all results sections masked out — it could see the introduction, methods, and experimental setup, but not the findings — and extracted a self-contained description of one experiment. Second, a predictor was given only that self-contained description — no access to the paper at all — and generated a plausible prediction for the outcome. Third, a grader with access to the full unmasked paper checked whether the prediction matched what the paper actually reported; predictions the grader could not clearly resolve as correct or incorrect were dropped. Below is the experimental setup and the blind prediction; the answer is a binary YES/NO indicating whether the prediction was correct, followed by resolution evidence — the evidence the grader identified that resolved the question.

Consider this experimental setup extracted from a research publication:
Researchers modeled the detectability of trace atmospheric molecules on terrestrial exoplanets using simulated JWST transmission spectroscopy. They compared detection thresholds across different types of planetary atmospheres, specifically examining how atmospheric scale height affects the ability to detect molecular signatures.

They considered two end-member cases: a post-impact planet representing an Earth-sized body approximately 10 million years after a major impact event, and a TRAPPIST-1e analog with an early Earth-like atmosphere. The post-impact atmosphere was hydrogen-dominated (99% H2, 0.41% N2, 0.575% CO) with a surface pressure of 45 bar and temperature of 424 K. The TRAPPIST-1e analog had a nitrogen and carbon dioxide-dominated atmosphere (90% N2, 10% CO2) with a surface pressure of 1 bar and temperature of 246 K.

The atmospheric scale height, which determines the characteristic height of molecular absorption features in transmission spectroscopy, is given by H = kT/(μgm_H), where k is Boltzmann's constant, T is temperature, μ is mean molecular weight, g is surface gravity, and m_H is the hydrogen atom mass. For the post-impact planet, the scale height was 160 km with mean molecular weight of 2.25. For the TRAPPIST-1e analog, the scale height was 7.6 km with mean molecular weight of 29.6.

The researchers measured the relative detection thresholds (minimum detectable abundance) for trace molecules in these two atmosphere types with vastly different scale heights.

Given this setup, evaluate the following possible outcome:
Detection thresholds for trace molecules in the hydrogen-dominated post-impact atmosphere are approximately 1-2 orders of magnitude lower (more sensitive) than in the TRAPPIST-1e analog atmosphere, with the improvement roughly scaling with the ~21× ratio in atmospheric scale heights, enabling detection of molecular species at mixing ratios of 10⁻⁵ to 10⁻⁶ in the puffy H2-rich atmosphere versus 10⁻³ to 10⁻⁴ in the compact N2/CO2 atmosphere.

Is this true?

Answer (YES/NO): NO